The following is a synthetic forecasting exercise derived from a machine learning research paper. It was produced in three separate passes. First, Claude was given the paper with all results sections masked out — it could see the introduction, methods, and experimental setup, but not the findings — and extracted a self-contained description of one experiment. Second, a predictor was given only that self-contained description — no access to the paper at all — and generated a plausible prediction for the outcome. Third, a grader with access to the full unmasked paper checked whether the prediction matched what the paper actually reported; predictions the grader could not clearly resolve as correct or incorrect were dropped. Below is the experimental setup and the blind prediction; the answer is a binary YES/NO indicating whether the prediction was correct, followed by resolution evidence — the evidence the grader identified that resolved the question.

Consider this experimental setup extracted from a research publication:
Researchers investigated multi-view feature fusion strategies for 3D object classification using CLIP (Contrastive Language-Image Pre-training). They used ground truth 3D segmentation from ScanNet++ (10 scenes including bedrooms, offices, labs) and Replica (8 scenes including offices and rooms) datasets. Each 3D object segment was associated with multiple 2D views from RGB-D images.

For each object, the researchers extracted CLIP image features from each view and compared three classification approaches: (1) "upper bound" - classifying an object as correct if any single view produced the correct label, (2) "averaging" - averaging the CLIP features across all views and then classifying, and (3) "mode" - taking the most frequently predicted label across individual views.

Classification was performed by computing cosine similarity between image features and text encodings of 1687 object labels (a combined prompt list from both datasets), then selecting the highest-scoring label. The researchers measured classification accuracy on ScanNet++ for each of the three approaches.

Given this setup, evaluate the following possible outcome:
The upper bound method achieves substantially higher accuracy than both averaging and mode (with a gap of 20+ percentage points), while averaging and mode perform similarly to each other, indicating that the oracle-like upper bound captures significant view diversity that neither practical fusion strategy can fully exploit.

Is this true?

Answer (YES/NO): NO